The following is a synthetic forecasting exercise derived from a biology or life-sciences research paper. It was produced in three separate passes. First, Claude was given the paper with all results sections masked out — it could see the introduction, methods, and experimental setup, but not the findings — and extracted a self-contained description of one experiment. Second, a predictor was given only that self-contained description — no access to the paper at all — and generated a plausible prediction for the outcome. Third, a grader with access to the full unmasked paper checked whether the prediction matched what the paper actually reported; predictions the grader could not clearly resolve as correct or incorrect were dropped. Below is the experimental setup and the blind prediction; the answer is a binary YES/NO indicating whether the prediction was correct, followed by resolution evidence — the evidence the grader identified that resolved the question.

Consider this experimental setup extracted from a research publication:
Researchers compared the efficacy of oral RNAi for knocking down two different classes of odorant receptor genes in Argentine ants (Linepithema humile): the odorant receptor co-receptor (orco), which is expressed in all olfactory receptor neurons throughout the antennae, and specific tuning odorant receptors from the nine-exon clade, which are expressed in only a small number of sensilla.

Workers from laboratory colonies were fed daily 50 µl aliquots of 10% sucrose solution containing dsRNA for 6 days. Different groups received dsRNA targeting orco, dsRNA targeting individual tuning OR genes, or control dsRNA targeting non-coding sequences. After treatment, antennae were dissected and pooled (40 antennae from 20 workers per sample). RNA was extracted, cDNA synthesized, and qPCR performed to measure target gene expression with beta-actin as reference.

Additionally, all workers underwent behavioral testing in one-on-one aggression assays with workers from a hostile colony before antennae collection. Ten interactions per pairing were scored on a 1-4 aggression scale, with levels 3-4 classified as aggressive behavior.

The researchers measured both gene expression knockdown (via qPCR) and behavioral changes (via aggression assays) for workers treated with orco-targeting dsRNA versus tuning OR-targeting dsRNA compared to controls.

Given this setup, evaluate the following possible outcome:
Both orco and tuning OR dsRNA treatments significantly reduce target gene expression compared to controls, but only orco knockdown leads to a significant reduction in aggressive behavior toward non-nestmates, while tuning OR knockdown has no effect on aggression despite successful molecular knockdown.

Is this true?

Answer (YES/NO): NO